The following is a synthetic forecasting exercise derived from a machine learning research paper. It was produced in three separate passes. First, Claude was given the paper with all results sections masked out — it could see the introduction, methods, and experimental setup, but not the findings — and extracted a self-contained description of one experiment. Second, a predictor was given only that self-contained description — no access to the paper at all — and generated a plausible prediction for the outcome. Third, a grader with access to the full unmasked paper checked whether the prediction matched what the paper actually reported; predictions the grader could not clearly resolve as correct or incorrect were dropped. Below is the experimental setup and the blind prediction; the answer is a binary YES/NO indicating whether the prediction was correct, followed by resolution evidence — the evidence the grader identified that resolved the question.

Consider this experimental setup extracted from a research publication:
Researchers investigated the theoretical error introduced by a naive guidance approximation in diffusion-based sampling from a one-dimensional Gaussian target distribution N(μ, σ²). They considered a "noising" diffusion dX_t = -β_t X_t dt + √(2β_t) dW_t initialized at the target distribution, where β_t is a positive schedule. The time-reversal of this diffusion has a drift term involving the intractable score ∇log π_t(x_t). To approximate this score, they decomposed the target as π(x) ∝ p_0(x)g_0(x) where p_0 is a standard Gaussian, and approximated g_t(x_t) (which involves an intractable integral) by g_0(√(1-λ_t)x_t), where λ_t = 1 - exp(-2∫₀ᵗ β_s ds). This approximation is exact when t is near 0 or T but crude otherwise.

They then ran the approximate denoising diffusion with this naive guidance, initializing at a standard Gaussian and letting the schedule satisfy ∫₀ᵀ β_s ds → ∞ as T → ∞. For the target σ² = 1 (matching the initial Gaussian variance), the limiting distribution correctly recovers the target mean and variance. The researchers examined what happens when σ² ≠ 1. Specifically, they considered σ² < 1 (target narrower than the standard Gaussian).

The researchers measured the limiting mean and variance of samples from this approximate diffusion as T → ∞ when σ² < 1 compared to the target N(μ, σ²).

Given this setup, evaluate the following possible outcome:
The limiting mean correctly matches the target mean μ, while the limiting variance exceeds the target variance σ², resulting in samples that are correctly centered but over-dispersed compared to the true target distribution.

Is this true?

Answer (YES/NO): NO